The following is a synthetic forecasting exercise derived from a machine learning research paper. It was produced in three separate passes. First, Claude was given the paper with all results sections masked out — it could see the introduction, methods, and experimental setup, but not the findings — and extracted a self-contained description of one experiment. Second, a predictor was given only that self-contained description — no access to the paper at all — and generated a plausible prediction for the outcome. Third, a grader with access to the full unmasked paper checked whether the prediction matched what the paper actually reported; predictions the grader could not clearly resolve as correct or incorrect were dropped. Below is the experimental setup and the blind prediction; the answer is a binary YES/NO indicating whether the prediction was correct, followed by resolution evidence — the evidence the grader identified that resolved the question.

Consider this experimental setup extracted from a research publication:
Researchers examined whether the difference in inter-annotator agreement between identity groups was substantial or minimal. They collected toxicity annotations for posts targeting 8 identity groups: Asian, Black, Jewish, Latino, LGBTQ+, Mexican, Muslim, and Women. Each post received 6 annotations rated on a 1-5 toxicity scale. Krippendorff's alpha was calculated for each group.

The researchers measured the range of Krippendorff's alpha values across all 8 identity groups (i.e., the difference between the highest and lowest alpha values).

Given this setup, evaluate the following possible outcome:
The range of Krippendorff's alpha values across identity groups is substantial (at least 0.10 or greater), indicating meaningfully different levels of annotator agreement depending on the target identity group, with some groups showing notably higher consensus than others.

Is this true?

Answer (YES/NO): YES